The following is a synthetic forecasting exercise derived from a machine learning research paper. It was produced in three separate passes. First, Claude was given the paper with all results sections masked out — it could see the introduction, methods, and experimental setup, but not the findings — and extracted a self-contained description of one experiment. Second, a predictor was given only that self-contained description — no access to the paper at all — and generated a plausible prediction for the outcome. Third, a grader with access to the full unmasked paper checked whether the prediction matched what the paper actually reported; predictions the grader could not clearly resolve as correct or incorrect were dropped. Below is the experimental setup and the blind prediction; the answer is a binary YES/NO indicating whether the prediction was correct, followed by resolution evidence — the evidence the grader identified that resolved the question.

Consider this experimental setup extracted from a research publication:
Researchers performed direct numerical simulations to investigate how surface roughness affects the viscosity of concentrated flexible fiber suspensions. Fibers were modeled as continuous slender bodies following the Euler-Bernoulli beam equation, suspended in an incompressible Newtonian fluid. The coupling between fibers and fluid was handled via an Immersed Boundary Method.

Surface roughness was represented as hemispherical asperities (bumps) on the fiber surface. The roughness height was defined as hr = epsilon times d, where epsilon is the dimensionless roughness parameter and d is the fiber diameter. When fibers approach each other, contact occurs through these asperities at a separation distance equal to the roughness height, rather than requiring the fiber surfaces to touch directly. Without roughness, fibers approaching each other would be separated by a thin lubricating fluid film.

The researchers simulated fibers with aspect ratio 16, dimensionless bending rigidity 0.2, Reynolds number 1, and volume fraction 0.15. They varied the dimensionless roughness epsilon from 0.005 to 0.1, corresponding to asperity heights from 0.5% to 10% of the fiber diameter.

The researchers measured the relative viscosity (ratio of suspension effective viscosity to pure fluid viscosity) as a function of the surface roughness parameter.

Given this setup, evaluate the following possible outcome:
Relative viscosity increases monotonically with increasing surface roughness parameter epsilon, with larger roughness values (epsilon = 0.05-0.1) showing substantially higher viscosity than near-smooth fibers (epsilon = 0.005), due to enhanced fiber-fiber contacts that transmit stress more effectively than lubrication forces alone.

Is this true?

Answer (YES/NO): YES